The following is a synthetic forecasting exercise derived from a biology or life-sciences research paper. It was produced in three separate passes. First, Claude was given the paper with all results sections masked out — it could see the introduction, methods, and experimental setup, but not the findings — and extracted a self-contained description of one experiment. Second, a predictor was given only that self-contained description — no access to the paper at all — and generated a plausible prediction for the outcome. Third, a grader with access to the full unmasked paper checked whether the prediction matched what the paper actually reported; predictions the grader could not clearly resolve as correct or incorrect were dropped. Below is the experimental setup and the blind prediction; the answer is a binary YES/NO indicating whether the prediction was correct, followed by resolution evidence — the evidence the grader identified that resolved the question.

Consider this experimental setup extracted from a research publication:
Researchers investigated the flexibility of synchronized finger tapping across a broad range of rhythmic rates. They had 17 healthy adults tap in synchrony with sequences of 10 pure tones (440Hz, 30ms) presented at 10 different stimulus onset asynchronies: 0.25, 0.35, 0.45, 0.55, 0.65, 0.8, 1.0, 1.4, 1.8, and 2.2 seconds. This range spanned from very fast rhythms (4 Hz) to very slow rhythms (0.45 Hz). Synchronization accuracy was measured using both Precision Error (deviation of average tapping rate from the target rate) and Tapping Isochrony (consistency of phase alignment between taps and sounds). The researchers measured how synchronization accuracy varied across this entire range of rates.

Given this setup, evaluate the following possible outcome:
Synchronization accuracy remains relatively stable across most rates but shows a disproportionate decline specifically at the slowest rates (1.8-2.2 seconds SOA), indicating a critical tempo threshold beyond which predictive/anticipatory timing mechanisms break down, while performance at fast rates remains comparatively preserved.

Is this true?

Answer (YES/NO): NO